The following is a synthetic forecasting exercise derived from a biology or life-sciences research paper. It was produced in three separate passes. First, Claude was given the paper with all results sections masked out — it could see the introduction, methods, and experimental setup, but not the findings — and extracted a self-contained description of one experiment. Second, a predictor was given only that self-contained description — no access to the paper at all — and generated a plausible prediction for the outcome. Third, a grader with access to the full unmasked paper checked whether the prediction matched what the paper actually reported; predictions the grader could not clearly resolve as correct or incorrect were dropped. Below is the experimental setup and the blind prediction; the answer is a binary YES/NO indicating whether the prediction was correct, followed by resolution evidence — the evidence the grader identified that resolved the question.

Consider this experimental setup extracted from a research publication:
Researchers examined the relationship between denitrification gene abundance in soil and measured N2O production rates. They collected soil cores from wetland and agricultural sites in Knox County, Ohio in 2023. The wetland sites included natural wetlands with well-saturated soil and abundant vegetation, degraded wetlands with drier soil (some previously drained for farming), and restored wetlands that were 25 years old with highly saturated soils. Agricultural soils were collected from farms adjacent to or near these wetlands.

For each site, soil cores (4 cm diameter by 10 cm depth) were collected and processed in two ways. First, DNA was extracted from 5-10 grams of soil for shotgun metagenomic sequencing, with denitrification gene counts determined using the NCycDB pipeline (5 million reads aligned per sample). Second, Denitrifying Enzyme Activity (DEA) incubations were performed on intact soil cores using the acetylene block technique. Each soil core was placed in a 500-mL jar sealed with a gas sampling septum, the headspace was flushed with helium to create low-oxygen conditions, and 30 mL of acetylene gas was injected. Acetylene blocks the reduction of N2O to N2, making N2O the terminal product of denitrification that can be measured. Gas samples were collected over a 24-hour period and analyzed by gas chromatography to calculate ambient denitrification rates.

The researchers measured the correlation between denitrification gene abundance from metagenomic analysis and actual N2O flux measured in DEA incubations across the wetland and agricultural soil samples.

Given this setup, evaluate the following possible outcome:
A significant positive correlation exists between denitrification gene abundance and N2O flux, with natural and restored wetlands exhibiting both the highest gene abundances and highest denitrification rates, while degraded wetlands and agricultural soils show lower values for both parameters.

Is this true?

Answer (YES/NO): NO